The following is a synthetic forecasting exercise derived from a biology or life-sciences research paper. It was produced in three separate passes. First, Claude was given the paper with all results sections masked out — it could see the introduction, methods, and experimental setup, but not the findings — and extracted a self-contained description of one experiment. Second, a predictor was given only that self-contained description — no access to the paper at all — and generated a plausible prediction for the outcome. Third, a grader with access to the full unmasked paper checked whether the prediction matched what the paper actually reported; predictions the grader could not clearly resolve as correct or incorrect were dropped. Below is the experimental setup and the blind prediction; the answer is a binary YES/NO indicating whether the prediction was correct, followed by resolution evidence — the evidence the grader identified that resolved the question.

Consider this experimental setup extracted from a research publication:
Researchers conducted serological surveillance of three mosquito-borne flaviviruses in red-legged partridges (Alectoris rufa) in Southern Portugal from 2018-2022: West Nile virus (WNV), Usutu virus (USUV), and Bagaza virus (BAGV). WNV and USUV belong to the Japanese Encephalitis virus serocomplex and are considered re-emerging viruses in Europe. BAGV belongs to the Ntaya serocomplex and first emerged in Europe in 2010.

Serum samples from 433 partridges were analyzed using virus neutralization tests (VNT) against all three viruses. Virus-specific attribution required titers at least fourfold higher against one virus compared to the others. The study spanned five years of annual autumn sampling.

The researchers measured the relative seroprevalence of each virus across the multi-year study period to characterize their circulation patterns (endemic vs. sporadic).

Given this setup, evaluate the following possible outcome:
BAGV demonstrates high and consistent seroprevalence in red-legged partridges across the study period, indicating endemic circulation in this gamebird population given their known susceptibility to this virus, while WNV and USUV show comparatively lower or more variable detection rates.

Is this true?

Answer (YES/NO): NO